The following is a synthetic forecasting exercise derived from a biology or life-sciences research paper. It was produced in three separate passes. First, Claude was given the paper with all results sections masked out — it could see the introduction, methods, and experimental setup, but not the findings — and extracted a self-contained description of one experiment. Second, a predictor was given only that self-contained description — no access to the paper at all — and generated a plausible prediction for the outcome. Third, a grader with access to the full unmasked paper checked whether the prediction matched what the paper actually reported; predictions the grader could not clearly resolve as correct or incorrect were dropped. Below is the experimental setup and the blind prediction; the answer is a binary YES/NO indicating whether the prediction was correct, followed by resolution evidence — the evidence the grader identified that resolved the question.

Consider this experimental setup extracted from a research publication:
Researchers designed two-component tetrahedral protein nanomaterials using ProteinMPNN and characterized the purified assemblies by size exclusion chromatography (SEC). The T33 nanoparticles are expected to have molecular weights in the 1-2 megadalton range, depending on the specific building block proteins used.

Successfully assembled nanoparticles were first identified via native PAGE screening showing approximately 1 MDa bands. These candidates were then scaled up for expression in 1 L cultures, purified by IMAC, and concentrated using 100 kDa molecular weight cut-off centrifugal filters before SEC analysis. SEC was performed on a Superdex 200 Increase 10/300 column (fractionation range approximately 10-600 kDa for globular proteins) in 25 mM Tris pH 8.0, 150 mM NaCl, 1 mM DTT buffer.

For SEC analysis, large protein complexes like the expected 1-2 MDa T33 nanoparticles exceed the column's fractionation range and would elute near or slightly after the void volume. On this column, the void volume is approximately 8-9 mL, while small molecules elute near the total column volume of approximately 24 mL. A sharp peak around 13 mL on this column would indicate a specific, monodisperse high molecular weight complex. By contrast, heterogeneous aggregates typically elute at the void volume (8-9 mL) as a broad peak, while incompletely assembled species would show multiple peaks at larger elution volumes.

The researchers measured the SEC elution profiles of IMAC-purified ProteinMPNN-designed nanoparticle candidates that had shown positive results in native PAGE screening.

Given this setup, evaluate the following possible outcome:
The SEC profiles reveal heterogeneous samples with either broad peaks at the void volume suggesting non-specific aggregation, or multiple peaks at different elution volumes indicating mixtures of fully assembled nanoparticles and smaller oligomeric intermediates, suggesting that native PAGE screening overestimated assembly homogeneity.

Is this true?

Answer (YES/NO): NO